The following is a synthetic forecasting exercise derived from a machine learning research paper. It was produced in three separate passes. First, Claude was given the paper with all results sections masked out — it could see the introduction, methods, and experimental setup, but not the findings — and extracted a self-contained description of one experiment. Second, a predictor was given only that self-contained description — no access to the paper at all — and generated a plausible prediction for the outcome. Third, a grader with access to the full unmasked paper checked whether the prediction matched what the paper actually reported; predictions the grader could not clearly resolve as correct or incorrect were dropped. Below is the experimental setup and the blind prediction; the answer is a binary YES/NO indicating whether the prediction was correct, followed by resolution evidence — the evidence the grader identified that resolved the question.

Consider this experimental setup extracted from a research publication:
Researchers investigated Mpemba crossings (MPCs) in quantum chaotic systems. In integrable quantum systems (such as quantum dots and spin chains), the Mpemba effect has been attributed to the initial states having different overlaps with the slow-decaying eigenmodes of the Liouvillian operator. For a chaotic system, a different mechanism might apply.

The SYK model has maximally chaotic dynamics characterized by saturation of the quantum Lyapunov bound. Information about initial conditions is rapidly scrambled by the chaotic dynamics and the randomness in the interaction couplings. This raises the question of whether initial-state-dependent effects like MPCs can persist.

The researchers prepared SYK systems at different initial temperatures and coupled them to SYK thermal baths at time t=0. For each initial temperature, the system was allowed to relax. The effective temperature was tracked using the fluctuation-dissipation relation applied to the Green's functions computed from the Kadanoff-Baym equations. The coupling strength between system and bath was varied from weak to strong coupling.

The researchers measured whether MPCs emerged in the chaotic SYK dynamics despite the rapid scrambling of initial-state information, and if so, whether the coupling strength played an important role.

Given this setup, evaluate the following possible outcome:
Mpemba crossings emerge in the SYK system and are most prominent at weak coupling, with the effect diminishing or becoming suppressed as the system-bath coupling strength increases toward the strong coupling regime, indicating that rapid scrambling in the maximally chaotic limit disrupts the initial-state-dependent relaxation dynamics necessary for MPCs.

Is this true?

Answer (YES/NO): NO